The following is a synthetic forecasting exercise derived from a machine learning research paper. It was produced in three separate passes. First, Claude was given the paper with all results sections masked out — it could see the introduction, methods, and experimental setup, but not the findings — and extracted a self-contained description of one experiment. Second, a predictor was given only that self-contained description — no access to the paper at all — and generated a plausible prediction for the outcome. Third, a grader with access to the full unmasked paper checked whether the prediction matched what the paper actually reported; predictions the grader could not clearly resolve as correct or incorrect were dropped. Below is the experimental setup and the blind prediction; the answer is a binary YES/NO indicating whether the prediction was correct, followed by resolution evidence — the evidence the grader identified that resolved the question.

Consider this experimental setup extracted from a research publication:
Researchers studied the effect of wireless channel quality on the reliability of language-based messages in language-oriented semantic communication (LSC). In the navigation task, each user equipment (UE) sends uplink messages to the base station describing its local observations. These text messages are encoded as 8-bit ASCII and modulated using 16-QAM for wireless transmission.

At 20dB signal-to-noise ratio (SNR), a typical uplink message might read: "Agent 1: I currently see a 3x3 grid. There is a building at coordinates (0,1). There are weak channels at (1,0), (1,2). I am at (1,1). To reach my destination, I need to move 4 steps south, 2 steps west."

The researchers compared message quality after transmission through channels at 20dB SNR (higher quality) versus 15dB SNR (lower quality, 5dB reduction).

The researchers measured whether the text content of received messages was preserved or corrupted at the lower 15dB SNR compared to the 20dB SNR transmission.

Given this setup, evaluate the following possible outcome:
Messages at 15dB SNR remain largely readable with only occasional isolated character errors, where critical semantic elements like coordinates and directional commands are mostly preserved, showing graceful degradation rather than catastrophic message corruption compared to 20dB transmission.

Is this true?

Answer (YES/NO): NO